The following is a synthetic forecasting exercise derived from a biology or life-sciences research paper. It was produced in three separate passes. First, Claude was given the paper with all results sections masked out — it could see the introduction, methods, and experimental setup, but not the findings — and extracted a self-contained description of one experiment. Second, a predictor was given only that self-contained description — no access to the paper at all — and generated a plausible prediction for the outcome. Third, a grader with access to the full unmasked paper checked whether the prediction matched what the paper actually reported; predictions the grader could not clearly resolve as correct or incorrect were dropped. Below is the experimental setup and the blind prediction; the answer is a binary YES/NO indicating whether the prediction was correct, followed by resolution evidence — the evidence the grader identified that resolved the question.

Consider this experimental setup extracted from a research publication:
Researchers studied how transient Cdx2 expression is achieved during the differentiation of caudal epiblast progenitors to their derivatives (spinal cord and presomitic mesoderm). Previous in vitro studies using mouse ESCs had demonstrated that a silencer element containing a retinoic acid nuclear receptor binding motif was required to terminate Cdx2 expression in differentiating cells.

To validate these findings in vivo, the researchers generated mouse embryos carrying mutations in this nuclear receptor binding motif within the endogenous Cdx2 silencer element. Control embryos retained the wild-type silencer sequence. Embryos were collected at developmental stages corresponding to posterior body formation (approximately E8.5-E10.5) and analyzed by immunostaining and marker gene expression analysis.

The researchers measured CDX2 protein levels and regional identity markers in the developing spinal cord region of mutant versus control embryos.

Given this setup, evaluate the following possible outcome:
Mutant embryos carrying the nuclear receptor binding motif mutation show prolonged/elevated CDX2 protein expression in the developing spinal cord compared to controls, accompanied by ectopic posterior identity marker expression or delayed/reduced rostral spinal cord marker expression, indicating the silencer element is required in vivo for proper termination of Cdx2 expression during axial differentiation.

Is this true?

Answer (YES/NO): YES